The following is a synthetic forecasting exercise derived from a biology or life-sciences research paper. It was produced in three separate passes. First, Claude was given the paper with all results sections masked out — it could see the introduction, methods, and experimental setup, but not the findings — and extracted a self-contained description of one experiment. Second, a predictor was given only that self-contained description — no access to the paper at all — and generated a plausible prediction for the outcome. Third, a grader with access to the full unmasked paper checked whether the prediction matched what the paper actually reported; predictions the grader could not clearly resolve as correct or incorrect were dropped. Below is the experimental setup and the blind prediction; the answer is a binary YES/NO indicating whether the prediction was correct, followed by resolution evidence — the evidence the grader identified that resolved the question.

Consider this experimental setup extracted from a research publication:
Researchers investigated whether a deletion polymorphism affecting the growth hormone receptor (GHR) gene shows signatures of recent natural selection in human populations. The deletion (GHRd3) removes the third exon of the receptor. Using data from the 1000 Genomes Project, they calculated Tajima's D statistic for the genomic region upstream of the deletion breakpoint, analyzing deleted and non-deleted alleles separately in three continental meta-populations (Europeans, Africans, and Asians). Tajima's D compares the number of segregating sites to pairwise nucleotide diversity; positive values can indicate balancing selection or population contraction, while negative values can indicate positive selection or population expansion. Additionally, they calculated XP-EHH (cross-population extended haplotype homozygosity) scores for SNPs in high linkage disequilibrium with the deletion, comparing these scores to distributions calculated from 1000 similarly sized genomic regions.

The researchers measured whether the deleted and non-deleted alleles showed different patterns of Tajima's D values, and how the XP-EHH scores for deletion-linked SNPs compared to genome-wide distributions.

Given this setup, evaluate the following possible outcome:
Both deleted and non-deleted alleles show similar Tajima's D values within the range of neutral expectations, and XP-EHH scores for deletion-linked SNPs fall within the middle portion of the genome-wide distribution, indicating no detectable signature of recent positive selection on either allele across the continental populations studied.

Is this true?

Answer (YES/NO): NO